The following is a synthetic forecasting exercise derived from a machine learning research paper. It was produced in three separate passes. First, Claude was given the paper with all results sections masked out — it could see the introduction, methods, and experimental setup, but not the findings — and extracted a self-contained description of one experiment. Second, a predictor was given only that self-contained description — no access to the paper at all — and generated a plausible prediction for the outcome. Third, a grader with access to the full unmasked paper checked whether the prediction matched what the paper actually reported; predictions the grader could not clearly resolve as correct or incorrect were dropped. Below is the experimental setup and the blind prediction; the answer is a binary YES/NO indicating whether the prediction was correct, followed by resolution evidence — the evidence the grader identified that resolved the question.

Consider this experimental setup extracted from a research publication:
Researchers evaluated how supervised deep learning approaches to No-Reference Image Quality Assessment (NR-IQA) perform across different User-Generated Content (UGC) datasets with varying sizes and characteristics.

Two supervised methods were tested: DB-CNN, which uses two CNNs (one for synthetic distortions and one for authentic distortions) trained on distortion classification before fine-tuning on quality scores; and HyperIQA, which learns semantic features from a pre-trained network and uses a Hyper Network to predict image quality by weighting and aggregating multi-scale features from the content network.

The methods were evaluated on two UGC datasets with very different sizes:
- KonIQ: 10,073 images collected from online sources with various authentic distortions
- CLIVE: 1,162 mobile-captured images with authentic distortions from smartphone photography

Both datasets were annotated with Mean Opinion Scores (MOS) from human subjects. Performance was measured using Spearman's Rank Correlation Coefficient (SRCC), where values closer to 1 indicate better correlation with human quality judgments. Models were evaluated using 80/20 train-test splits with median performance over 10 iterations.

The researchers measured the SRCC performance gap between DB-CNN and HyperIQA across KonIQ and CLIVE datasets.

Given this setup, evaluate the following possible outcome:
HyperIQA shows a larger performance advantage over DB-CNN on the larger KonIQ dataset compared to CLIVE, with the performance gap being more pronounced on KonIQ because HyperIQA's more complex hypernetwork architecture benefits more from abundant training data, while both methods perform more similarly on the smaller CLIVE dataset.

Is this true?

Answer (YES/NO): YES